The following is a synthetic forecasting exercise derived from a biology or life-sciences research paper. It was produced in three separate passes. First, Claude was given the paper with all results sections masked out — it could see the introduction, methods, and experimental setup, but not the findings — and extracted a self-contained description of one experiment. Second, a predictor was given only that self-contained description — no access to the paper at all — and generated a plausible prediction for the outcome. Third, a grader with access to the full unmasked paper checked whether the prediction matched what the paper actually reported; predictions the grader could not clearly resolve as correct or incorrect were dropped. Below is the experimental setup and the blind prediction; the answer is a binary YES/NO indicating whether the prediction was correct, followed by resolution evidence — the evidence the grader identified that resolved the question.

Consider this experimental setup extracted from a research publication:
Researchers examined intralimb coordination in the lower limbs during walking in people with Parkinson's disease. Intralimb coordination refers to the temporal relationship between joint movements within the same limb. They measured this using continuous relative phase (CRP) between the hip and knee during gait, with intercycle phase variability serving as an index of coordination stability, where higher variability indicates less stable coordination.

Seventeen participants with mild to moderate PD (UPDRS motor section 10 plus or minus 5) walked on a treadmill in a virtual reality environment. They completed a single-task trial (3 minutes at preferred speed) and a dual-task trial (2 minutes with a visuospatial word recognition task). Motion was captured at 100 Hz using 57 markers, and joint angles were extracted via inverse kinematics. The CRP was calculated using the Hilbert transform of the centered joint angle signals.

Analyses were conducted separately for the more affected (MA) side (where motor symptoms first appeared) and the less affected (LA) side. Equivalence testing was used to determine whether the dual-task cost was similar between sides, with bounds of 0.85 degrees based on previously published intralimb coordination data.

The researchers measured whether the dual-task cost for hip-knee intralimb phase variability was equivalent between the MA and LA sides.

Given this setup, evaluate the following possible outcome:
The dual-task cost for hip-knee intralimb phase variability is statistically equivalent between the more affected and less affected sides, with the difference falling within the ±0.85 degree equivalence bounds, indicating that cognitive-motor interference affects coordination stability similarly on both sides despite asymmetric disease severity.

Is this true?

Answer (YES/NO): YES